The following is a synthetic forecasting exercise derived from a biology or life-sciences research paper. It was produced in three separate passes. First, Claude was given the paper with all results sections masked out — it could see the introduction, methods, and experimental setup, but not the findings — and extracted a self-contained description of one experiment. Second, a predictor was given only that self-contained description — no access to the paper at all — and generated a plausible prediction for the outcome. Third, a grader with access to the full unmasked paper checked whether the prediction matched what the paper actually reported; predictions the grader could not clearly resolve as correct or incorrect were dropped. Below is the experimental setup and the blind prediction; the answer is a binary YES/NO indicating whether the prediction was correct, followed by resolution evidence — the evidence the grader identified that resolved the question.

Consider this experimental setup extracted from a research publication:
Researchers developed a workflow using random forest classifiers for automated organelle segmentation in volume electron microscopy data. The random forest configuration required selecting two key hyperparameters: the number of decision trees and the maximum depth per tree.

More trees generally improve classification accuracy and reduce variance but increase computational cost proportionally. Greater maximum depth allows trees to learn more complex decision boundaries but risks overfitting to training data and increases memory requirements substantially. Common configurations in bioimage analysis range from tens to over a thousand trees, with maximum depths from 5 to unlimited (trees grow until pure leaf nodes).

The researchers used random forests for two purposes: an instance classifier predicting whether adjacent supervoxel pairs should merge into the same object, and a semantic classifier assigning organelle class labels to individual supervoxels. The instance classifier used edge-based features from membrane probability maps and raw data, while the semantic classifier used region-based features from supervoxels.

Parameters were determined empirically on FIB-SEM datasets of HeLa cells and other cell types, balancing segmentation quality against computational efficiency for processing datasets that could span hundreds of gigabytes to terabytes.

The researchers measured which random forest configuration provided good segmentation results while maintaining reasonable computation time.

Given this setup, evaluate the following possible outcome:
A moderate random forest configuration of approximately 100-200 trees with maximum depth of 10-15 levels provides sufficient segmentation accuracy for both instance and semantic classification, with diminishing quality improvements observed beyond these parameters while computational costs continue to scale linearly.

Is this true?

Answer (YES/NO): NO